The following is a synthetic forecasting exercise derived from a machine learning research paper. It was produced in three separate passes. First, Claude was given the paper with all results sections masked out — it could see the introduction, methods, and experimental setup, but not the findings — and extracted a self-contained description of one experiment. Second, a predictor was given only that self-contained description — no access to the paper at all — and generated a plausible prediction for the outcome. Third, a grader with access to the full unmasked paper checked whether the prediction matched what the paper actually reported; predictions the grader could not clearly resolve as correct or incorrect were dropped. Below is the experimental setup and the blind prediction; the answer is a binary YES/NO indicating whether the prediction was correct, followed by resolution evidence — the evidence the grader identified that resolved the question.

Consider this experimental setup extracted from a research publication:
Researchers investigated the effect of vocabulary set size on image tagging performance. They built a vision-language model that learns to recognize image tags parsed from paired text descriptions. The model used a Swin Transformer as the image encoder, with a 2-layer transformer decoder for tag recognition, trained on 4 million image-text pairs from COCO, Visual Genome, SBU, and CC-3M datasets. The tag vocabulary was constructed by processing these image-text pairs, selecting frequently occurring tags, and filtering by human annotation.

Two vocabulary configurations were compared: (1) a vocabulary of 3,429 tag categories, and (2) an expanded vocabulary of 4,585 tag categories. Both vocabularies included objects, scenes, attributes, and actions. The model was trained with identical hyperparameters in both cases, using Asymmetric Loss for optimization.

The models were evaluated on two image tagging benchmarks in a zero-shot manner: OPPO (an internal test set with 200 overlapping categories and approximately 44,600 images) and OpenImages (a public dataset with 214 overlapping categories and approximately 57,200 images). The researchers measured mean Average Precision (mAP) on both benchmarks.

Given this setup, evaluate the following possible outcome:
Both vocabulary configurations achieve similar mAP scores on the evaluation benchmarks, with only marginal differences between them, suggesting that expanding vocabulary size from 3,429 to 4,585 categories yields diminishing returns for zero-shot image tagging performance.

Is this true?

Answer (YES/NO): NO